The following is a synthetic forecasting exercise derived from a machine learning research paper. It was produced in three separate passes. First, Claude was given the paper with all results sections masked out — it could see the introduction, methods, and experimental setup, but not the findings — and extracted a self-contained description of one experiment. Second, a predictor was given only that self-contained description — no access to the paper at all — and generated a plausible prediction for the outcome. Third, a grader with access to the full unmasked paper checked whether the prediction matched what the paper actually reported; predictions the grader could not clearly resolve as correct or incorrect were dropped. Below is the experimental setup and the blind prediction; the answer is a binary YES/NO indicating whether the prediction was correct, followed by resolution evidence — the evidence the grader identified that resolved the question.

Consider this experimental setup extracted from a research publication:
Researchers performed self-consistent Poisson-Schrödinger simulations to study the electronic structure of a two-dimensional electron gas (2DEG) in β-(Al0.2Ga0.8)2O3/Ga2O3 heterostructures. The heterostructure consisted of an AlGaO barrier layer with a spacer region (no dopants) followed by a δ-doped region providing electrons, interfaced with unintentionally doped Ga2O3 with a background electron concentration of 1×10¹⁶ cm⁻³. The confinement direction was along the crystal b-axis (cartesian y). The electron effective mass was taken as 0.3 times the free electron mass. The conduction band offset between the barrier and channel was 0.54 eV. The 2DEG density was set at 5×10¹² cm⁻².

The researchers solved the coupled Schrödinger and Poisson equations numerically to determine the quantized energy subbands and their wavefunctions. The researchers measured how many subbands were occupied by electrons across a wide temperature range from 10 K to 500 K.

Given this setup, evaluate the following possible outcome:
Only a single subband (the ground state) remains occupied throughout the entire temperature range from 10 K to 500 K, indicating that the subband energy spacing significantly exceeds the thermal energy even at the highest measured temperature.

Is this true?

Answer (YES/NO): YES